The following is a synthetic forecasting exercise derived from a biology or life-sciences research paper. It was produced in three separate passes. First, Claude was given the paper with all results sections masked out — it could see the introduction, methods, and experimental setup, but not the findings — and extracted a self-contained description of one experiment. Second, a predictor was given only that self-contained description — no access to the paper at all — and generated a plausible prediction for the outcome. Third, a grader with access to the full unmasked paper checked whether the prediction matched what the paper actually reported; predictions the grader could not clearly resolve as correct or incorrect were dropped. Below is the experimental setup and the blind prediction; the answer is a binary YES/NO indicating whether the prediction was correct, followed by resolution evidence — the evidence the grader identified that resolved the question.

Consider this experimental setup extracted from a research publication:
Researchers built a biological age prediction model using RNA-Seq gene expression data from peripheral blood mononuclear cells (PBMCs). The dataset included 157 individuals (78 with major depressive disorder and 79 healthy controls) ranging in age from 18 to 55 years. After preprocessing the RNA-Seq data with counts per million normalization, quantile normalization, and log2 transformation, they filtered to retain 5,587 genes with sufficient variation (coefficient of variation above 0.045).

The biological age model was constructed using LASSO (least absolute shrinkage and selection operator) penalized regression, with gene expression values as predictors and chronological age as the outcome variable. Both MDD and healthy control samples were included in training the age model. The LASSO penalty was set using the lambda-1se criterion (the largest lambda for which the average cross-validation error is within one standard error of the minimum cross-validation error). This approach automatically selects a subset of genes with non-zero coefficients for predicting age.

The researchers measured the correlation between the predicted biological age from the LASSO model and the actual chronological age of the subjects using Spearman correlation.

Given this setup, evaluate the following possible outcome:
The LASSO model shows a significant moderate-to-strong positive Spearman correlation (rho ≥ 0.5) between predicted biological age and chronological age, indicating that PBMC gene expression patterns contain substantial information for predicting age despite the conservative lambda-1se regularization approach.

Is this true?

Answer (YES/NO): YES